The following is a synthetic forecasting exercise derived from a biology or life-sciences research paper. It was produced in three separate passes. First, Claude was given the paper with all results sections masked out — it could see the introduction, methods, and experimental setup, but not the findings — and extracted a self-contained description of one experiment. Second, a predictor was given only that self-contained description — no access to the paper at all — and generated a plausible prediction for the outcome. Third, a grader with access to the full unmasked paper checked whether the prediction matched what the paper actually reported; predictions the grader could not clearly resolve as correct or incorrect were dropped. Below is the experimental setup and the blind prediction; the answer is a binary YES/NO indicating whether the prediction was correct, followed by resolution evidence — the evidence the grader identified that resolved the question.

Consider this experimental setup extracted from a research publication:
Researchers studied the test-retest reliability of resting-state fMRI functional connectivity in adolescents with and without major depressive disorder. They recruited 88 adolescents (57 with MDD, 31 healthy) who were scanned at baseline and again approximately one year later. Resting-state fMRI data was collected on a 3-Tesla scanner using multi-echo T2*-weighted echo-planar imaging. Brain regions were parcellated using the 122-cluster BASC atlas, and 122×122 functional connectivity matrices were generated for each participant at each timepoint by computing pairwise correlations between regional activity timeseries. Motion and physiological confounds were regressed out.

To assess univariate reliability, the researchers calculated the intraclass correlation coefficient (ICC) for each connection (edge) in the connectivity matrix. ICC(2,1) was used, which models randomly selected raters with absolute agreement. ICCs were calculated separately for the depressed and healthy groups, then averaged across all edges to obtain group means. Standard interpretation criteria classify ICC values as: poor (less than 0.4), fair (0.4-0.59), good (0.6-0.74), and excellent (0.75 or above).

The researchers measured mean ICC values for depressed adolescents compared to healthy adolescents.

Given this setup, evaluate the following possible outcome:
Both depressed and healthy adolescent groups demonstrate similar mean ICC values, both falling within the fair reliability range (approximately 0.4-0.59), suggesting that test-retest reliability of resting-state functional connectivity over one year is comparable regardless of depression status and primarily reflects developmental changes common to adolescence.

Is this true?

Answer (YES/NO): NO